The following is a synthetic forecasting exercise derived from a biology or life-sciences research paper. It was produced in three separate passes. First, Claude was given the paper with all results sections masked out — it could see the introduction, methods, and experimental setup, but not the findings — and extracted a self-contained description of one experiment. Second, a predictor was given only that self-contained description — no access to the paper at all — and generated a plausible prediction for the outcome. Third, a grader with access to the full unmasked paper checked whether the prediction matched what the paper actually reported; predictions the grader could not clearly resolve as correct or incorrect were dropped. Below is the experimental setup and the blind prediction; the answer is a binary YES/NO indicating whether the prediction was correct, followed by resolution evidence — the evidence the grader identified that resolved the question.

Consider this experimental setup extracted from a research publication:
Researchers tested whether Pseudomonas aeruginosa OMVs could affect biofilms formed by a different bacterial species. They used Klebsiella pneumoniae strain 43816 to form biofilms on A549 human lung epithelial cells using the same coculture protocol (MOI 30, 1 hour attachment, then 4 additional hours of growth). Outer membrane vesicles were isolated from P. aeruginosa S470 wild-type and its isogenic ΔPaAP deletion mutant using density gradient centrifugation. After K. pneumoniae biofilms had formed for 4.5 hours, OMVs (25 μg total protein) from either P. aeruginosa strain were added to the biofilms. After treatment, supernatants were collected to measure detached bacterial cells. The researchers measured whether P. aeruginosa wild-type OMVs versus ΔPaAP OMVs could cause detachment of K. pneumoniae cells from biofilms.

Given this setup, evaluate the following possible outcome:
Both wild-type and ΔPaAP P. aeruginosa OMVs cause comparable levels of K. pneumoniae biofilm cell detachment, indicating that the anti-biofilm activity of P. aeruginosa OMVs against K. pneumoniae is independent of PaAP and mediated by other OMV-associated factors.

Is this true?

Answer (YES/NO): NO